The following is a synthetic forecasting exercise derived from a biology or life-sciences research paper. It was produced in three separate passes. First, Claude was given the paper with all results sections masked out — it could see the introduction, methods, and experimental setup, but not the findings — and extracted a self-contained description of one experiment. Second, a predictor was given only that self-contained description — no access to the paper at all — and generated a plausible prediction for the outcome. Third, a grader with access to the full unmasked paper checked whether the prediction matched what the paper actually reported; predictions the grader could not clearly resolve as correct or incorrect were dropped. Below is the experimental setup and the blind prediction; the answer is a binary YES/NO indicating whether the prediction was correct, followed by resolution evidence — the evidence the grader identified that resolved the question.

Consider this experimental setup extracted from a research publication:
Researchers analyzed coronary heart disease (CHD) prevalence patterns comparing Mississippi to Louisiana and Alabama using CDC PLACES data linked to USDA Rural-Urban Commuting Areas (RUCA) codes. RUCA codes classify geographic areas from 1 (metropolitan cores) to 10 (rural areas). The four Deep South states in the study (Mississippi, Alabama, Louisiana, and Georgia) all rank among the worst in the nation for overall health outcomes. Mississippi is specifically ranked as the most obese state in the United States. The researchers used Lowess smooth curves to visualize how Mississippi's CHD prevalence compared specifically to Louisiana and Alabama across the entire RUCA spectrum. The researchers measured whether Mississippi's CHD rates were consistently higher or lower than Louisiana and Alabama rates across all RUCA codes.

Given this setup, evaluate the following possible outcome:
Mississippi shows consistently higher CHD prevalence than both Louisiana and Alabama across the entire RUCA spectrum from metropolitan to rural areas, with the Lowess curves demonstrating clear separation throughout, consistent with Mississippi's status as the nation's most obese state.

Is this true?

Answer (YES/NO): NO